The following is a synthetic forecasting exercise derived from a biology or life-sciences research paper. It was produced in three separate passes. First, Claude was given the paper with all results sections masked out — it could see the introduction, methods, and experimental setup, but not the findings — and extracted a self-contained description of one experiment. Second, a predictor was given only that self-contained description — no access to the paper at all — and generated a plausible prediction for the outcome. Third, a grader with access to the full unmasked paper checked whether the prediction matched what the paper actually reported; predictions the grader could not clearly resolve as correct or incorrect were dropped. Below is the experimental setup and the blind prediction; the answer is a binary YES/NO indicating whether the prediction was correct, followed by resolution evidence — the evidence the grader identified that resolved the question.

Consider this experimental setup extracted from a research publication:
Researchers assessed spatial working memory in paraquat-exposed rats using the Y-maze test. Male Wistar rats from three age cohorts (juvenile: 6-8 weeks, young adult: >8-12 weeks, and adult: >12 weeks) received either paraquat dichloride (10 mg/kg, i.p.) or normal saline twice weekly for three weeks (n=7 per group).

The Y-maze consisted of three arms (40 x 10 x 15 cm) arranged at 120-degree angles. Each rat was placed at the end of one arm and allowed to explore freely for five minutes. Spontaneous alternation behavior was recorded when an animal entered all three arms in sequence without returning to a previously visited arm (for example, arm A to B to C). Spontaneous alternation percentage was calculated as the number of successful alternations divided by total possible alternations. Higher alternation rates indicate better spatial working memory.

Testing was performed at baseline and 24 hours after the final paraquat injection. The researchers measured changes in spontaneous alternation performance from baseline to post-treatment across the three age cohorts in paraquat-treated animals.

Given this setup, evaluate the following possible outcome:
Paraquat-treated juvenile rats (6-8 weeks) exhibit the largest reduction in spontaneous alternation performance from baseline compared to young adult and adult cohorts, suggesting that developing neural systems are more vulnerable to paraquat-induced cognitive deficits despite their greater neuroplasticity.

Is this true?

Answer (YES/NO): NO